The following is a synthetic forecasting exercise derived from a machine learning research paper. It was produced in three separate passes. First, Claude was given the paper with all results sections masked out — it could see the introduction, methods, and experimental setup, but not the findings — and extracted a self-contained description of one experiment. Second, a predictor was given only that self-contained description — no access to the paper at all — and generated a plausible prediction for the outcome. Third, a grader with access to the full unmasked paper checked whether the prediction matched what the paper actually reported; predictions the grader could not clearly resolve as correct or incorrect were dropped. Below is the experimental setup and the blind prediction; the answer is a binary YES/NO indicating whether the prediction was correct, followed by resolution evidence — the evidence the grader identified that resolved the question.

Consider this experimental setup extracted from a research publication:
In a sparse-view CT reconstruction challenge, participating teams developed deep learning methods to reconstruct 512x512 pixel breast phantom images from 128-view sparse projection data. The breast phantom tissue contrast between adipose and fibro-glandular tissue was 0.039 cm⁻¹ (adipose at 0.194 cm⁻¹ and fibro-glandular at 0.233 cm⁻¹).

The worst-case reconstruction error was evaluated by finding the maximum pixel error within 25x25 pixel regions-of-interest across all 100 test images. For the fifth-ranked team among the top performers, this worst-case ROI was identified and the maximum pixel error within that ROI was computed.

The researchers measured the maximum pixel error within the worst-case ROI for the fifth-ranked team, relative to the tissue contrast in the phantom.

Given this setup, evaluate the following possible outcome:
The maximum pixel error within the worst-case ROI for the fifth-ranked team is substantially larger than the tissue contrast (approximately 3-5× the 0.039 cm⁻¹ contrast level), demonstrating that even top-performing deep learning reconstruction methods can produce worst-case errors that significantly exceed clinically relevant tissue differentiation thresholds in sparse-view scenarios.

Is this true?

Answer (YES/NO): NO